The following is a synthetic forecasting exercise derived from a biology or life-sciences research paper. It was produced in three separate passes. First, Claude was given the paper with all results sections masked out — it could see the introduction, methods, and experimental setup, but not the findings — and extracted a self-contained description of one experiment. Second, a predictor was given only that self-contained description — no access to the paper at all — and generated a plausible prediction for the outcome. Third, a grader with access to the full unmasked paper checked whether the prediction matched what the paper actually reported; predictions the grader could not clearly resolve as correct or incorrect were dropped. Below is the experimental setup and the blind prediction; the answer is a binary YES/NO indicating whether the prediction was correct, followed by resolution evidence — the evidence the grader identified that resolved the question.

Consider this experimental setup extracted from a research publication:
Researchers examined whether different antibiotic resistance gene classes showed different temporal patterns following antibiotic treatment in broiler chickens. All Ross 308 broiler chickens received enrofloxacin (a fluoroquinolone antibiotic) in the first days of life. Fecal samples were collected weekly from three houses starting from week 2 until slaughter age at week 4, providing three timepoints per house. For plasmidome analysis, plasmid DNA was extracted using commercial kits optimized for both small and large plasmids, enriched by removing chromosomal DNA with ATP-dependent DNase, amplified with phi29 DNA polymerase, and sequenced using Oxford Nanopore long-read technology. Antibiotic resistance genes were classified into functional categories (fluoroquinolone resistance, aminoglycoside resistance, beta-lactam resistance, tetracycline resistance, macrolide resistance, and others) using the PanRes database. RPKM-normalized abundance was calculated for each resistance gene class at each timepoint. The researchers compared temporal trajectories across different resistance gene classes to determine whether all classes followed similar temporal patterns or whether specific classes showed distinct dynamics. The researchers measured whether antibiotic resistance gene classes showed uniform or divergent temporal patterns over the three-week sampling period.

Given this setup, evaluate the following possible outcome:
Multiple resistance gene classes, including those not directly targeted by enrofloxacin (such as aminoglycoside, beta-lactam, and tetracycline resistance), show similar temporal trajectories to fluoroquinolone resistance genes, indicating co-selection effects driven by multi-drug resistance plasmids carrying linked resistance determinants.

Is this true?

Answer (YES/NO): NO